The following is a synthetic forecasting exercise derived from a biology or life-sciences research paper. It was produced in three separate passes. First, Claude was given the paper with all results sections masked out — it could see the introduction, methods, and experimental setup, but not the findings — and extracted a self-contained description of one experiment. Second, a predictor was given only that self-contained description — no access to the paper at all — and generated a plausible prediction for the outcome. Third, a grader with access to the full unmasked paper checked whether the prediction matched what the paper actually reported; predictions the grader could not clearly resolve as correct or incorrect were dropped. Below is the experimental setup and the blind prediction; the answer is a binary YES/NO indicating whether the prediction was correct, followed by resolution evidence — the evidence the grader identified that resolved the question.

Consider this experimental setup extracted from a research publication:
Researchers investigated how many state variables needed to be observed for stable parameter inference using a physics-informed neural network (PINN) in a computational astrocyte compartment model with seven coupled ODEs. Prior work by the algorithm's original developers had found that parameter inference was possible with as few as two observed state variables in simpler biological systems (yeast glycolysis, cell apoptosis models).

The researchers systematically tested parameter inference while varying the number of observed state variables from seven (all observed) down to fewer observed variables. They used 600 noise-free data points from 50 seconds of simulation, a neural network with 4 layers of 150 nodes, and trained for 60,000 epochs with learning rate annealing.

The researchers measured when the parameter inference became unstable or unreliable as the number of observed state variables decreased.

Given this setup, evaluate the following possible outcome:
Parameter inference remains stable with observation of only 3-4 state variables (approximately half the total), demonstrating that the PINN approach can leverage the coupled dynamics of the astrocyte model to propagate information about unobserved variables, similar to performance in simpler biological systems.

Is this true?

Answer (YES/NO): NO